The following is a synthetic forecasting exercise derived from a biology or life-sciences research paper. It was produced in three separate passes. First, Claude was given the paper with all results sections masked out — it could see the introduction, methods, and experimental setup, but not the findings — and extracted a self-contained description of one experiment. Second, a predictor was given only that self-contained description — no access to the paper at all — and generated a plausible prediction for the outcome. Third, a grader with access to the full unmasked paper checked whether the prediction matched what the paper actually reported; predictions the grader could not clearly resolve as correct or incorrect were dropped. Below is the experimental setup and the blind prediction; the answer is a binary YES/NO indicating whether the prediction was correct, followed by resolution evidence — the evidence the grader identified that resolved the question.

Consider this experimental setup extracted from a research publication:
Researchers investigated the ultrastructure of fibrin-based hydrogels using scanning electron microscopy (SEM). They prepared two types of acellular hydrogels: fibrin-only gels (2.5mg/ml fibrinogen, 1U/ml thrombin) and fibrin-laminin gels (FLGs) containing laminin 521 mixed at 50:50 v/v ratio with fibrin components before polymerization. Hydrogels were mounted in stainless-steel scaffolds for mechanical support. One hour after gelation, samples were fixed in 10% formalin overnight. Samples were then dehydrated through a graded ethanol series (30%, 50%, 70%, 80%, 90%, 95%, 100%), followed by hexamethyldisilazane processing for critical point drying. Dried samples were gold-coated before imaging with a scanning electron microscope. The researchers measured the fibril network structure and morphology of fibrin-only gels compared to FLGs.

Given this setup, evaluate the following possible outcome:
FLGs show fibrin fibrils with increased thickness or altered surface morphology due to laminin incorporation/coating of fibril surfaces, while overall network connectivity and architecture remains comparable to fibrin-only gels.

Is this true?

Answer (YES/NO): NO